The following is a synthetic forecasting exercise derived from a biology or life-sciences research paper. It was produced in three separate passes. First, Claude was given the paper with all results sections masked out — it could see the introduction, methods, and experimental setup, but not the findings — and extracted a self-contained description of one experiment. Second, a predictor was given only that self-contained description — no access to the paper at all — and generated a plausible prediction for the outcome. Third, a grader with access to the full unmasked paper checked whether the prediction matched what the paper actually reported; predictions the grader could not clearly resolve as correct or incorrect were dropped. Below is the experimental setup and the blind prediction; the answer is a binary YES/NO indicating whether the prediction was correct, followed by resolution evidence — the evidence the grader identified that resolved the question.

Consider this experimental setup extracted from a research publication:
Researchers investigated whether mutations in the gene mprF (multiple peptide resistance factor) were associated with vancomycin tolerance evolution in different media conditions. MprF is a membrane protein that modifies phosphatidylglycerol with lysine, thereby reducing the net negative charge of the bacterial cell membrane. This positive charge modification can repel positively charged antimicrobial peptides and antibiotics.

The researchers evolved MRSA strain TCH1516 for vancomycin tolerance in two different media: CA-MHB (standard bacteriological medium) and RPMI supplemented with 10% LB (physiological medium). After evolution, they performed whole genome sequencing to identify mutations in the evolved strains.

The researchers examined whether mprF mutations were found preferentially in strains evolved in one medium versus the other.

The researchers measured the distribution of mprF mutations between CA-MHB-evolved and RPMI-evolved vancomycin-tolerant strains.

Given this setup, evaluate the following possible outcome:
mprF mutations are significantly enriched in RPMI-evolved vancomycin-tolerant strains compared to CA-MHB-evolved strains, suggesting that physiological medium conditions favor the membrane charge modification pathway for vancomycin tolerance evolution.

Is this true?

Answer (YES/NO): NO